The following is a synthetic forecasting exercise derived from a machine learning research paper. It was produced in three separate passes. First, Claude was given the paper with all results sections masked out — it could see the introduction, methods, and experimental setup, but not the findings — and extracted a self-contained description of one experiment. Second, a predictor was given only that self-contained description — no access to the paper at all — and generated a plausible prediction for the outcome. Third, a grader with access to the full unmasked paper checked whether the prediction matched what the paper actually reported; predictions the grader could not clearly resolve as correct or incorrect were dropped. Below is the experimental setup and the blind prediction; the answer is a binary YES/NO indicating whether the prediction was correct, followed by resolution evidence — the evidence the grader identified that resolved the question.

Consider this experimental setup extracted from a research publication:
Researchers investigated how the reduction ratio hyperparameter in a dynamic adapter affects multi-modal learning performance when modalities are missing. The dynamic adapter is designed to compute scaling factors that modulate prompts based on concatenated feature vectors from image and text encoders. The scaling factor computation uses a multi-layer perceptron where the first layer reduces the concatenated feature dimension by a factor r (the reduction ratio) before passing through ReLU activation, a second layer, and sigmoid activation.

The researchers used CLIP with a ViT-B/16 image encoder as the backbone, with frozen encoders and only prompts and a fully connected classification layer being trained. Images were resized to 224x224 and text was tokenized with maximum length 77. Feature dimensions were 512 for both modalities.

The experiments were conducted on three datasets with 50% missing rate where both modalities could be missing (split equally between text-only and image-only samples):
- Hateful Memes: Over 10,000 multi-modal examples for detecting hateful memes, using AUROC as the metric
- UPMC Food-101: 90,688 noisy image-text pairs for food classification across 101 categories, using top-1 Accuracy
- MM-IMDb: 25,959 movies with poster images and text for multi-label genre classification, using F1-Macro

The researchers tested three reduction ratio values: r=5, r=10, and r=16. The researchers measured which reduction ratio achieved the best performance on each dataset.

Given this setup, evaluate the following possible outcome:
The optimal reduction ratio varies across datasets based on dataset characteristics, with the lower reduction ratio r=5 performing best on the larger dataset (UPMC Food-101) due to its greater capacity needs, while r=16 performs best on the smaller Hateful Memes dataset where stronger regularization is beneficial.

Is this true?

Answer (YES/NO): YES